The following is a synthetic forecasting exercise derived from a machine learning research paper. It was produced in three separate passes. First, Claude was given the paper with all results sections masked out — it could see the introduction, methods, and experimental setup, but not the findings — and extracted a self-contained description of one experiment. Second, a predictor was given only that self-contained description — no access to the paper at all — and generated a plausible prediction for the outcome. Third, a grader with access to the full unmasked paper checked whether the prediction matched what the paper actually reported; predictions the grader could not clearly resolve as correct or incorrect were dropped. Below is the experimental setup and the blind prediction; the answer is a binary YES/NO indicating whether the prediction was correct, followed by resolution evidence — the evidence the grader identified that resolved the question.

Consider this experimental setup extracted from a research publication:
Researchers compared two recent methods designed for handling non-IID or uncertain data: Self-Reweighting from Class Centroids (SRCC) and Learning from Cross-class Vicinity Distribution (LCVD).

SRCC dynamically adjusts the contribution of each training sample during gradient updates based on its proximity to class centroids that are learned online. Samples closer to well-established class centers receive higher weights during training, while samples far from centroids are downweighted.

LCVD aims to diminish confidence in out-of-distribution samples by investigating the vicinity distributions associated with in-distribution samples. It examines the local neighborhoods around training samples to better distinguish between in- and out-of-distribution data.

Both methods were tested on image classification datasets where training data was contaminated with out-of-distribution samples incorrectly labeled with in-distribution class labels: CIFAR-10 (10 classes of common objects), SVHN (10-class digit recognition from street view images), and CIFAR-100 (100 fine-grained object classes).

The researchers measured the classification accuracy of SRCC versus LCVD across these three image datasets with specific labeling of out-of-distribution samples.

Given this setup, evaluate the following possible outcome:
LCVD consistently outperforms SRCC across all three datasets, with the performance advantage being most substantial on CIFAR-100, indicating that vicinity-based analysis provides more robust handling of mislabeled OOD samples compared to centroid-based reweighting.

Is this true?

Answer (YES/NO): NO